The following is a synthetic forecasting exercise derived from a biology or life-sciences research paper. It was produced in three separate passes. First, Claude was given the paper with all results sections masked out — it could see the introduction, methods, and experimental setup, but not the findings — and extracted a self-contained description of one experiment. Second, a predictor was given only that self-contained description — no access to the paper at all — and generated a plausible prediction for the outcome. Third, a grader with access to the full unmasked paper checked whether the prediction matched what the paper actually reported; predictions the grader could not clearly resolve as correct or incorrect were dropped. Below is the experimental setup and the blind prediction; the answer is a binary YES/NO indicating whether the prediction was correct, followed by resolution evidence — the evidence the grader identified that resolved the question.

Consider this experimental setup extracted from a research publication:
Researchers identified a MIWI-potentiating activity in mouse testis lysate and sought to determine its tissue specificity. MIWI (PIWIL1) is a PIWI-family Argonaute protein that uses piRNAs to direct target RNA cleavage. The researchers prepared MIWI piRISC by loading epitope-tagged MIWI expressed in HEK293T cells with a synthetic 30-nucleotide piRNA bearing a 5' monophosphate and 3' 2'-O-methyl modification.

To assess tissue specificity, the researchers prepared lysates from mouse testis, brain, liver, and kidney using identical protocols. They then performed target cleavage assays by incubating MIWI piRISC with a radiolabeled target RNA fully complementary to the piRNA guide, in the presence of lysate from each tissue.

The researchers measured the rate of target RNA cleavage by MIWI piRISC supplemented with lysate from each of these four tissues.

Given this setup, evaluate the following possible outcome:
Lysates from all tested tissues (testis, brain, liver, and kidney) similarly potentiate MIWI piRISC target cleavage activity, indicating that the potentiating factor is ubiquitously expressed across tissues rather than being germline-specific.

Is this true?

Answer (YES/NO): NO